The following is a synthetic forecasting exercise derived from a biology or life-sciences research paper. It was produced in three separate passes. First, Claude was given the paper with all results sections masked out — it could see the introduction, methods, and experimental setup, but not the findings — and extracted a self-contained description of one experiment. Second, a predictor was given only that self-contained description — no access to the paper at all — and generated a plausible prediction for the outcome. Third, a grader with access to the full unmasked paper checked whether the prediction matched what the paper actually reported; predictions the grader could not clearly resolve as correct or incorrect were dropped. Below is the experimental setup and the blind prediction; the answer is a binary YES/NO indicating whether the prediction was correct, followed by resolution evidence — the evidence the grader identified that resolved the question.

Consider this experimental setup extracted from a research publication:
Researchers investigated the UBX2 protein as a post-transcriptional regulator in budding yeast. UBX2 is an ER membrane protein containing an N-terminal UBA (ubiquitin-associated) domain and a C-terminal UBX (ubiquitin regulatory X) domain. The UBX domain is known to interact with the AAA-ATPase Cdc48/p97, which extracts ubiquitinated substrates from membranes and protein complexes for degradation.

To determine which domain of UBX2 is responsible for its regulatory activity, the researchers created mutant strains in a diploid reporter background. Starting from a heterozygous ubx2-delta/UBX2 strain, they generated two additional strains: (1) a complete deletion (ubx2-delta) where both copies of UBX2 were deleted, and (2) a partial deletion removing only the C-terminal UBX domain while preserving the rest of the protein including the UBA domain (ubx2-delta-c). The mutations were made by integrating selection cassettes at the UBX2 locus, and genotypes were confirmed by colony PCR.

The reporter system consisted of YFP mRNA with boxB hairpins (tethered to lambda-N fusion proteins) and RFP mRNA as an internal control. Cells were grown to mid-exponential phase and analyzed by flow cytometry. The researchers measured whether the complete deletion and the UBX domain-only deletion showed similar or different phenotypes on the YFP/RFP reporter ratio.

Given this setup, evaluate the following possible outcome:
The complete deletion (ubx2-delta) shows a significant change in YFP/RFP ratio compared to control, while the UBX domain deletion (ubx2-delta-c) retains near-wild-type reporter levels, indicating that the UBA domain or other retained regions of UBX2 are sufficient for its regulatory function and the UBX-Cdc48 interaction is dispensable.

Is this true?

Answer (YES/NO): NO